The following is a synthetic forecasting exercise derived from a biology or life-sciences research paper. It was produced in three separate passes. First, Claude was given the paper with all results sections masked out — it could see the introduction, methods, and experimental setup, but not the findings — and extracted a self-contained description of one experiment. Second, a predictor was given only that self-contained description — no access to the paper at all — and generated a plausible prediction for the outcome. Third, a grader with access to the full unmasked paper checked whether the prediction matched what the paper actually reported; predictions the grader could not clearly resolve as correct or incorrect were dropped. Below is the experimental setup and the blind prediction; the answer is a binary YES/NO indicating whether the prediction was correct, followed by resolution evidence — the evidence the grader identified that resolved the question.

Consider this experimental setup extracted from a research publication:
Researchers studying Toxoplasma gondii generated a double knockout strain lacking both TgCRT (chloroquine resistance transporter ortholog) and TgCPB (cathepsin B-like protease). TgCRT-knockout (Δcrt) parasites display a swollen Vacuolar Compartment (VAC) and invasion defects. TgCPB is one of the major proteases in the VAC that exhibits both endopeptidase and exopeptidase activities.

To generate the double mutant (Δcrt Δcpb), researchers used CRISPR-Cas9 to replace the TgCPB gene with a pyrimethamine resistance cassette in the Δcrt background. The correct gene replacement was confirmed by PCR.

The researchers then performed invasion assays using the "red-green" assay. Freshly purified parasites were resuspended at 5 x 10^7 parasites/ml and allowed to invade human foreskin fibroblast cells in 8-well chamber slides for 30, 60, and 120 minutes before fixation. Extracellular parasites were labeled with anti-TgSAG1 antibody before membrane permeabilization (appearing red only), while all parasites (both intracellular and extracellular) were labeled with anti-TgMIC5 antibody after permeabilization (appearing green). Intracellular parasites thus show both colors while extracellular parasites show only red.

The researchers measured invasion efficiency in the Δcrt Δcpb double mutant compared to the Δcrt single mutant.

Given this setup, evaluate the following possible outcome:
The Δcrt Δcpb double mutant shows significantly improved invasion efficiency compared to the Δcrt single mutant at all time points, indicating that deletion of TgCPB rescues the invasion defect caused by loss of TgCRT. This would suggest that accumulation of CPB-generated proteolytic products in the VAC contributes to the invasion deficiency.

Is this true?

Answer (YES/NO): NO